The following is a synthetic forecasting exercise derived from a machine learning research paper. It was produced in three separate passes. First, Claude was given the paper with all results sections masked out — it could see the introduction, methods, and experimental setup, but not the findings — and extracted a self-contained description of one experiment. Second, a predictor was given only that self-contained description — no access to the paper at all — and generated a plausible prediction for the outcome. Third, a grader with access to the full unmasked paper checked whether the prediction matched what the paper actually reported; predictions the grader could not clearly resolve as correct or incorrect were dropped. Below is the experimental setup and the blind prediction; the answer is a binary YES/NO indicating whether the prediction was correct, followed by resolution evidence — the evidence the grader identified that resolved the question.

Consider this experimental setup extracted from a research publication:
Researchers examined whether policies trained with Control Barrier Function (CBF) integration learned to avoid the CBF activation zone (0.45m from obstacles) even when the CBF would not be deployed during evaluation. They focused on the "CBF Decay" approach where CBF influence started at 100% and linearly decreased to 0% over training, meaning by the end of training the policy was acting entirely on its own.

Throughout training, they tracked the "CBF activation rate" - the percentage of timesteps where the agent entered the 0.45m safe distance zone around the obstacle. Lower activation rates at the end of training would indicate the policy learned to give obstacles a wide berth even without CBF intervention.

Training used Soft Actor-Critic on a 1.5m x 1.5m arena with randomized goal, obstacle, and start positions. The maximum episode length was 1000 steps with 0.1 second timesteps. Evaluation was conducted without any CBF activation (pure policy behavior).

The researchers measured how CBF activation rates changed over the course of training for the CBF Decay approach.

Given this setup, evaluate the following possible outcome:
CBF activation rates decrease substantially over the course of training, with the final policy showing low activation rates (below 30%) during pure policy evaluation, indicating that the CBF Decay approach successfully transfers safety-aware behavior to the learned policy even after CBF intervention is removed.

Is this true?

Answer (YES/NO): YES